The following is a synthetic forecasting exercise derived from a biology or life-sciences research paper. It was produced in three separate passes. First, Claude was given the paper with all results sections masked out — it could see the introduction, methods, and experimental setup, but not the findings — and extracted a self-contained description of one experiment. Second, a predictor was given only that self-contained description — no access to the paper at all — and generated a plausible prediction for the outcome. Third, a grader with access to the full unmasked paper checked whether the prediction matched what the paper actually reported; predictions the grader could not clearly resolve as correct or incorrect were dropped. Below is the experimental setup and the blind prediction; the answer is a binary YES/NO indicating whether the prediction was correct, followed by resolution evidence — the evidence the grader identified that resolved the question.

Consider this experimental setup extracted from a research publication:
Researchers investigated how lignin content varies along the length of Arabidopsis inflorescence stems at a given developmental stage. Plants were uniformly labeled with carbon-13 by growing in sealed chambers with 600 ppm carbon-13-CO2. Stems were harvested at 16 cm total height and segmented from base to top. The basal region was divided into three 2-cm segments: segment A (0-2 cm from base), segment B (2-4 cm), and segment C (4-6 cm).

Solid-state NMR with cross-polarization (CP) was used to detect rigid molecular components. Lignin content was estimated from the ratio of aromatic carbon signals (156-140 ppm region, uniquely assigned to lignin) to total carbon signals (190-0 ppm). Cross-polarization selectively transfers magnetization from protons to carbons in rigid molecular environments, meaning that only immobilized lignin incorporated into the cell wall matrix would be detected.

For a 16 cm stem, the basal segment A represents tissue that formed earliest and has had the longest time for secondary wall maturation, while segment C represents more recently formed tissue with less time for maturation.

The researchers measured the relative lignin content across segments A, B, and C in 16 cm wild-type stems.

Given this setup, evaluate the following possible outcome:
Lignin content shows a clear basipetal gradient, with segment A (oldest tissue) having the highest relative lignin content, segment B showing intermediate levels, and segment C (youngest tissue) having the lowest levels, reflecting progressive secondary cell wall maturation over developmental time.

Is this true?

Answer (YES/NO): YES